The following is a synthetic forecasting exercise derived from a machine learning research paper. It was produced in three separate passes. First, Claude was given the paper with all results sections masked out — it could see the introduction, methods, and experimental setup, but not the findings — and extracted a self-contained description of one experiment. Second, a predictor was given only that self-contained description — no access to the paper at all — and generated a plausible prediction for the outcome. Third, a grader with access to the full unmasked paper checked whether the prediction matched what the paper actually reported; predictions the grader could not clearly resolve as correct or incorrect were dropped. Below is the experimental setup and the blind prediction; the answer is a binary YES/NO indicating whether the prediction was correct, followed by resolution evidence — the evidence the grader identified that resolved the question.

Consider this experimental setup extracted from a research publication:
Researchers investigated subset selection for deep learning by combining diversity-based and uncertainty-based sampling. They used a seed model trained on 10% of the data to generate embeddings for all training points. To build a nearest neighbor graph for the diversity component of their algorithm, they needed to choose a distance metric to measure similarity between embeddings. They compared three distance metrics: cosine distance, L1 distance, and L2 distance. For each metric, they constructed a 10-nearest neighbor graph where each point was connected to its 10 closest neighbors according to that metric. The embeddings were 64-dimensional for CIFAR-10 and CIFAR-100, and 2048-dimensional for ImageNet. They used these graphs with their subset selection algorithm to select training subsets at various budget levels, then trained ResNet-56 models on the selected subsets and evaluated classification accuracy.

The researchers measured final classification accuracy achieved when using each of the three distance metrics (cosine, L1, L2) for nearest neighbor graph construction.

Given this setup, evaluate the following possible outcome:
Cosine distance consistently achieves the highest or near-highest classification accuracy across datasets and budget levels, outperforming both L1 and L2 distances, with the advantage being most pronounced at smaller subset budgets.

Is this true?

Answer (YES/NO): NO